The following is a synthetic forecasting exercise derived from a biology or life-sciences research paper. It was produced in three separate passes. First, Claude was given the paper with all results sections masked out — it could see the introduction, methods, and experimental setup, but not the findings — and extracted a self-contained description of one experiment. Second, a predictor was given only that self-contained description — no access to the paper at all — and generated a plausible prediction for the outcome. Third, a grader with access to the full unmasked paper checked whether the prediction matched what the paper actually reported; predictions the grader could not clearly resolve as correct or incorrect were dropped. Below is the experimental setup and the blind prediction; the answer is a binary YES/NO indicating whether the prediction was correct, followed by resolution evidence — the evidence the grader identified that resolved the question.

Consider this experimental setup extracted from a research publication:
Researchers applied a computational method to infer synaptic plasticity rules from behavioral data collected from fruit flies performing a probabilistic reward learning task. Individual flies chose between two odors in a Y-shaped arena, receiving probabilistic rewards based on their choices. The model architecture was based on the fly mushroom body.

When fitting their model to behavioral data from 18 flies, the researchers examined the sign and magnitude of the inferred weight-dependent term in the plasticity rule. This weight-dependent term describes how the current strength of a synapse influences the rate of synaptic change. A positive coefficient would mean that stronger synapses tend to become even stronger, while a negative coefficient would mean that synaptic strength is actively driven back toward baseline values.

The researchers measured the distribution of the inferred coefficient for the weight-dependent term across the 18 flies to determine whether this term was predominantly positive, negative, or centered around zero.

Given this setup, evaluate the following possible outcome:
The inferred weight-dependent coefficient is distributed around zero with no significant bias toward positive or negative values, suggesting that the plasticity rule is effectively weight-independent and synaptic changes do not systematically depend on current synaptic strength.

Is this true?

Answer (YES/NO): NO